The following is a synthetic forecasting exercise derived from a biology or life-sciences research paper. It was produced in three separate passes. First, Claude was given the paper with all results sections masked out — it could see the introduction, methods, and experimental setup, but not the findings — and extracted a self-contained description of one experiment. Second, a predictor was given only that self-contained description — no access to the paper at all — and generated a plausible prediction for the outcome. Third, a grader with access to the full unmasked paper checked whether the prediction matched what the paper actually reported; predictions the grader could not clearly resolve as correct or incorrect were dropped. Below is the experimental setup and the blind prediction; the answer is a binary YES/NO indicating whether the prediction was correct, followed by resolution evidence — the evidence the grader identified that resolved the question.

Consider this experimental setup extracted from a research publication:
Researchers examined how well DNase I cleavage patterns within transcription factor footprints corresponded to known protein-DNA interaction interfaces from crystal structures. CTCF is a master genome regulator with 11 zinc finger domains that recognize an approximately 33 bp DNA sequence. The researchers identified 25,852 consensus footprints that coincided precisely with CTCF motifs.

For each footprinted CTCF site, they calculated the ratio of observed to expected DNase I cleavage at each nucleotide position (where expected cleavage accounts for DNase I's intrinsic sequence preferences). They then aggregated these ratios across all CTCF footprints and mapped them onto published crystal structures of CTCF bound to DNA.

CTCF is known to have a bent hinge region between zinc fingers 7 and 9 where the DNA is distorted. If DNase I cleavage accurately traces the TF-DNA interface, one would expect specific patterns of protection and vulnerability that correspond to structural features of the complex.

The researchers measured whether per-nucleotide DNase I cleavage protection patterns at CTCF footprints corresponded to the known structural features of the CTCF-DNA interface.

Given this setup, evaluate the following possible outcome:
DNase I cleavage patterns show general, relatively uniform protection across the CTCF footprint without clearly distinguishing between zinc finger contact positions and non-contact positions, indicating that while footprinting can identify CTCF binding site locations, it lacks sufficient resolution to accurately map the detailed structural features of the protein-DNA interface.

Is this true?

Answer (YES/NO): NO